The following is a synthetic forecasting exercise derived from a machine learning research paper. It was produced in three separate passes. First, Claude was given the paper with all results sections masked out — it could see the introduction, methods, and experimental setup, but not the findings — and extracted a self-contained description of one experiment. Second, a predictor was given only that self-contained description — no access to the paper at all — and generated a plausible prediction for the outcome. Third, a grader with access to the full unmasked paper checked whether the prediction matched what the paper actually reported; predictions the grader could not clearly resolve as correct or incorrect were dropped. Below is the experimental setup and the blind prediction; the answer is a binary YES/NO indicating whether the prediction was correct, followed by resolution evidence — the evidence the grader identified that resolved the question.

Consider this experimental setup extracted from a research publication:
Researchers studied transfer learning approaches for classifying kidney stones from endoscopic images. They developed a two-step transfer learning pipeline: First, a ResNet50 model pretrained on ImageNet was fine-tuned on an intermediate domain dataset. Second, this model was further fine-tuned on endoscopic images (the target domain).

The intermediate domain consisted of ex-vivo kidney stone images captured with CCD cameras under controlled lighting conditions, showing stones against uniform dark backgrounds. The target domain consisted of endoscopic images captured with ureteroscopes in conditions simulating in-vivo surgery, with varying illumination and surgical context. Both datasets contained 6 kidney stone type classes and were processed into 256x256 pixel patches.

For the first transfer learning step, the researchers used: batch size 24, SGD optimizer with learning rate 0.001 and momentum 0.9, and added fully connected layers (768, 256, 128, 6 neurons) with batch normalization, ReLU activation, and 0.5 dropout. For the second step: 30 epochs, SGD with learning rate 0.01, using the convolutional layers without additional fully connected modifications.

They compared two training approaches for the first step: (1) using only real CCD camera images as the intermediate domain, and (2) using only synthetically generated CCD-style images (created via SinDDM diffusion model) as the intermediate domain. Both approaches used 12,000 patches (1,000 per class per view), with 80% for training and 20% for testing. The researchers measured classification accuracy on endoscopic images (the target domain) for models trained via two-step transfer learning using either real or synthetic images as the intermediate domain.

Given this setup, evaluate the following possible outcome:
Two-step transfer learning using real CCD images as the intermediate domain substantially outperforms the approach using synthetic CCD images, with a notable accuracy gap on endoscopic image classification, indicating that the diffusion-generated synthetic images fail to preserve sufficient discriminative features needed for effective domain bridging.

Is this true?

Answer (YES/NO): NO